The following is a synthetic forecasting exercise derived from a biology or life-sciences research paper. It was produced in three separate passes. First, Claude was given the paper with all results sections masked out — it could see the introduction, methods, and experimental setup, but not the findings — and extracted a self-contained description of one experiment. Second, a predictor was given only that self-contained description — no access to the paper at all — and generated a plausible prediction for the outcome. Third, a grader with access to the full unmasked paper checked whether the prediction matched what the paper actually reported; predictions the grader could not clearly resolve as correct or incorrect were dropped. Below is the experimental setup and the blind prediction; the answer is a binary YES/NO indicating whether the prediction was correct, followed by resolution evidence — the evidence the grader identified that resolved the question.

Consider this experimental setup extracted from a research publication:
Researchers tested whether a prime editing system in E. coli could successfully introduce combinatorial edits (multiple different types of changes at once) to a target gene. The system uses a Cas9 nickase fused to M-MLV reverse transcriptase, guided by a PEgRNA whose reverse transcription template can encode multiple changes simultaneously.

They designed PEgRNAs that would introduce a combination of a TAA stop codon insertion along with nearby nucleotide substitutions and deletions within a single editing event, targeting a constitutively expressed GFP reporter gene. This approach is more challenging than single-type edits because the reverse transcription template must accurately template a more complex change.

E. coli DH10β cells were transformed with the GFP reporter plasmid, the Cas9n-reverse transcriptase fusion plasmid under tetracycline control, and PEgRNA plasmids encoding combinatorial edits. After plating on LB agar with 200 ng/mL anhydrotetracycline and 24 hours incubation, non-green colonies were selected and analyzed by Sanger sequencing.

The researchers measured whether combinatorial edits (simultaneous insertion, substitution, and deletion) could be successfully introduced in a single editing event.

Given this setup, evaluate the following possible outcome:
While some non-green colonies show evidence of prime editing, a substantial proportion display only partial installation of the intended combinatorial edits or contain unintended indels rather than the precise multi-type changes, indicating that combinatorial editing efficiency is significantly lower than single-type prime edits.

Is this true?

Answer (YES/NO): NO